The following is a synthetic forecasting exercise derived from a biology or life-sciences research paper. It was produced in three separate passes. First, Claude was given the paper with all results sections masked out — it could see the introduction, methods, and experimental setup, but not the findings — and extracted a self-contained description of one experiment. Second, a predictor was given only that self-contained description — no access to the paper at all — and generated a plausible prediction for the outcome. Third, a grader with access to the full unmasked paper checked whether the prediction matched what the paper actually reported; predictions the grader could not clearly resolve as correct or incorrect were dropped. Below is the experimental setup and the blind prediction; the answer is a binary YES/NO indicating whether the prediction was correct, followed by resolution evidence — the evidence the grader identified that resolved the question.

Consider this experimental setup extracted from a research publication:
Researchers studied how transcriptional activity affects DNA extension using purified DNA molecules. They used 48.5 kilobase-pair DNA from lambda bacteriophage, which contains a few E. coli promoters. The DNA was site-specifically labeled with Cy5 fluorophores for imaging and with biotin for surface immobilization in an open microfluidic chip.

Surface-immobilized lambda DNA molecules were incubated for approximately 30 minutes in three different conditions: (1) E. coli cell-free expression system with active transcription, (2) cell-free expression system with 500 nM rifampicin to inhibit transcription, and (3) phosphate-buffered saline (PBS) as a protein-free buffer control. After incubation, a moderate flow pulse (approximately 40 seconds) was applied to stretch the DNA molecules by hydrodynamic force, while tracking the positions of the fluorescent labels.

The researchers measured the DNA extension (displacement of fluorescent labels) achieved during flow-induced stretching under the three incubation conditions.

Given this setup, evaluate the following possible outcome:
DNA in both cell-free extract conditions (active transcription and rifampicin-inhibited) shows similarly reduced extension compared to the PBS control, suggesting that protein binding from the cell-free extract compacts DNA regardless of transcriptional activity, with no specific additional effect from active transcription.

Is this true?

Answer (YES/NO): NO